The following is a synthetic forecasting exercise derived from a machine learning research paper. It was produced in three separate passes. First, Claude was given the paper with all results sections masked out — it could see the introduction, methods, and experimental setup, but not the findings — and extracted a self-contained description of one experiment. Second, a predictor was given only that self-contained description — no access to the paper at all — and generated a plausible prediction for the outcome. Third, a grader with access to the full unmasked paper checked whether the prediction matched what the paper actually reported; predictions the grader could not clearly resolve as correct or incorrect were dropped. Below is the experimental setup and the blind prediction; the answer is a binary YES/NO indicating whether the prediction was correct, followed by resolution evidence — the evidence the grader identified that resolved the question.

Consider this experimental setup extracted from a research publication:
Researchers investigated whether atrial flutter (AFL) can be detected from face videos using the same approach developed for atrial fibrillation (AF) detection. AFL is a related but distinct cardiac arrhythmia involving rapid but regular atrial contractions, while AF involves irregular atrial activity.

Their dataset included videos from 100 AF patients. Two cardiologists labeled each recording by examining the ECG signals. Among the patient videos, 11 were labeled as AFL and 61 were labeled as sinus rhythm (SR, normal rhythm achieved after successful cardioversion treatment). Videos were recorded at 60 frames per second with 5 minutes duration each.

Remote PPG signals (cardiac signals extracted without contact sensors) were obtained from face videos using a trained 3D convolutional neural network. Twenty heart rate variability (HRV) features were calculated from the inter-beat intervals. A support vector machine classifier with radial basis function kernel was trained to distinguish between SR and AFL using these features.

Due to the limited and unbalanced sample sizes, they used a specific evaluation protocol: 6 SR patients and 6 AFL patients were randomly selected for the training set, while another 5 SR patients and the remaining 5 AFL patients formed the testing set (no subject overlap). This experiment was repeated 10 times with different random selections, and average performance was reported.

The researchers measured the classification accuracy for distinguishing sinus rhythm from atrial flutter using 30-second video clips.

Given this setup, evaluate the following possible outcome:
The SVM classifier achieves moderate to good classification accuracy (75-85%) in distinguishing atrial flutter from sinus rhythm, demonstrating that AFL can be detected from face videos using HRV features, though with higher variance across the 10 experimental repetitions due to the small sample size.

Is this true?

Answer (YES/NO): NO